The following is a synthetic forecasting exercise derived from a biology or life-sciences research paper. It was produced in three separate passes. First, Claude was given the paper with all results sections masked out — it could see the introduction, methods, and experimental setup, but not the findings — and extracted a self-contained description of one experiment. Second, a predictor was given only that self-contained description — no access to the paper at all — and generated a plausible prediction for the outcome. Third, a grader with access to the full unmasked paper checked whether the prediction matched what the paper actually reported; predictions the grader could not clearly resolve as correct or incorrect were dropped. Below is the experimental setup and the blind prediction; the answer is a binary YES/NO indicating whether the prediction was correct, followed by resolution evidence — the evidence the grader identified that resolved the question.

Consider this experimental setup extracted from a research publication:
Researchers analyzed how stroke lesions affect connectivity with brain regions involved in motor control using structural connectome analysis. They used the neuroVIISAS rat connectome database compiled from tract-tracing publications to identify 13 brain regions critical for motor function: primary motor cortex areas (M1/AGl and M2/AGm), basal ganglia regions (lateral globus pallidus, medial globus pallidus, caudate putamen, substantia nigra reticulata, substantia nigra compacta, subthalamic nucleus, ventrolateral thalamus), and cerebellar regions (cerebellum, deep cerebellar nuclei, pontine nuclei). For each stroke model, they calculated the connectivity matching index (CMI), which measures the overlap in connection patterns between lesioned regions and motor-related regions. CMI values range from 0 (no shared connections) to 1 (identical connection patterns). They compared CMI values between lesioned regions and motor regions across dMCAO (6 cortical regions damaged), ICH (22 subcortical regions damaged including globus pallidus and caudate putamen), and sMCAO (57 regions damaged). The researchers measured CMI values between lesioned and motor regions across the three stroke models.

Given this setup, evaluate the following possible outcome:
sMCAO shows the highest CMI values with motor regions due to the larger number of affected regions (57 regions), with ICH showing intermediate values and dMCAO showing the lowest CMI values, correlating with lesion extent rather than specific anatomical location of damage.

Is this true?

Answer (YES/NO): NO